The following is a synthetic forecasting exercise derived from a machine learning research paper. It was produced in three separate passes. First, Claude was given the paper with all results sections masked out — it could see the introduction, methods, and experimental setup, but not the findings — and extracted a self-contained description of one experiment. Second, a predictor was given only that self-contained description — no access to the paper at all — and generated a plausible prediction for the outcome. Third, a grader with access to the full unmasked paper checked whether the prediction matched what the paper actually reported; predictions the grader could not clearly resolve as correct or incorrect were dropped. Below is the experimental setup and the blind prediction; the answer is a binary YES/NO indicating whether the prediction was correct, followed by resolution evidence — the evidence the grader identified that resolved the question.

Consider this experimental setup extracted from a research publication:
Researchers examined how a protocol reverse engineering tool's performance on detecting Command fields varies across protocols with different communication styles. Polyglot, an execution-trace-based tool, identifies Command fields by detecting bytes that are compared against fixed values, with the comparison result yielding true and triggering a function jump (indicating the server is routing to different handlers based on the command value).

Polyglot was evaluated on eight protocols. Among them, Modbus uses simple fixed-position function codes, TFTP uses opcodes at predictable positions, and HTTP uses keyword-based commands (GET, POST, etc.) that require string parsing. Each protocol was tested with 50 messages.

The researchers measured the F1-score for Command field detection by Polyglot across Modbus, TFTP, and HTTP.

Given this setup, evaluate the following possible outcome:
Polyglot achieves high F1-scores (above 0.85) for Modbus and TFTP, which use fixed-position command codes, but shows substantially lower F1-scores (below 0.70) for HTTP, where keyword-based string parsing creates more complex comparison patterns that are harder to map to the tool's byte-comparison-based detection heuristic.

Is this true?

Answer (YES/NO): NO